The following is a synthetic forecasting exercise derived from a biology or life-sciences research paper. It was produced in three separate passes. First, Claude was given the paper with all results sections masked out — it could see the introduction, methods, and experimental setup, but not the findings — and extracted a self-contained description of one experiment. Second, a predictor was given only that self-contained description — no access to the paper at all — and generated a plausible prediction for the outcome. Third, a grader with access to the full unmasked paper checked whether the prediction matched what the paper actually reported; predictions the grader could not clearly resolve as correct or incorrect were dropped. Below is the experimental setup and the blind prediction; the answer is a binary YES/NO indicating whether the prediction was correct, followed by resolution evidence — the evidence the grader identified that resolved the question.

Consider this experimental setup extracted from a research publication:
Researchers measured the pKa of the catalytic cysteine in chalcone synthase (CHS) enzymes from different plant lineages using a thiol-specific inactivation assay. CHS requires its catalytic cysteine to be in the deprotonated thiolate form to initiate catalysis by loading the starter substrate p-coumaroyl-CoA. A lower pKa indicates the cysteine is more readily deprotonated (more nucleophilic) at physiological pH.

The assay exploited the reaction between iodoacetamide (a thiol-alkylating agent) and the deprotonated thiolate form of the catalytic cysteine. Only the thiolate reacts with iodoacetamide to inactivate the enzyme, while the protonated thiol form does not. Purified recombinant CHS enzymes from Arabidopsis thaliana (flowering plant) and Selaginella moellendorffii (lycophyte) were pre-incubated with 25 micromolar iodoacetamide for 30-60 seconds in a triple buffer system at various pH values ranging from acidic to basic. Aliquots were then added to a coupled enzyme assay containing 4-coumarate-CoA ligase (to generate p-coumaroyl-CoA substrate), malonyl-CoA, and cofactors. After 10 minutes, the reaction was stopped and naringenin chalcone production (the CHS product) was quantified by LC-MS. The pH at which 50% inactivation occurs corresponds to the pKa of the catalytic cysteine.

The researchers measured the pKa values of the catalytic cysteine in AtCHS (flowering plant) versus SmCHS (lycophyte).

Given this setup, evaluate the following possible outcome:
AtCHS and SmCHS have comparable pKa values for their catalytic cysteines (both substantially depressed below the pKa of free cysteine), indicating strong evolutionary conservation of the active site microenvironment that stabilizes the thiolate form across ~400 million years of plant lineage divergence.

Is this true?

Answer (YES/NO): NO